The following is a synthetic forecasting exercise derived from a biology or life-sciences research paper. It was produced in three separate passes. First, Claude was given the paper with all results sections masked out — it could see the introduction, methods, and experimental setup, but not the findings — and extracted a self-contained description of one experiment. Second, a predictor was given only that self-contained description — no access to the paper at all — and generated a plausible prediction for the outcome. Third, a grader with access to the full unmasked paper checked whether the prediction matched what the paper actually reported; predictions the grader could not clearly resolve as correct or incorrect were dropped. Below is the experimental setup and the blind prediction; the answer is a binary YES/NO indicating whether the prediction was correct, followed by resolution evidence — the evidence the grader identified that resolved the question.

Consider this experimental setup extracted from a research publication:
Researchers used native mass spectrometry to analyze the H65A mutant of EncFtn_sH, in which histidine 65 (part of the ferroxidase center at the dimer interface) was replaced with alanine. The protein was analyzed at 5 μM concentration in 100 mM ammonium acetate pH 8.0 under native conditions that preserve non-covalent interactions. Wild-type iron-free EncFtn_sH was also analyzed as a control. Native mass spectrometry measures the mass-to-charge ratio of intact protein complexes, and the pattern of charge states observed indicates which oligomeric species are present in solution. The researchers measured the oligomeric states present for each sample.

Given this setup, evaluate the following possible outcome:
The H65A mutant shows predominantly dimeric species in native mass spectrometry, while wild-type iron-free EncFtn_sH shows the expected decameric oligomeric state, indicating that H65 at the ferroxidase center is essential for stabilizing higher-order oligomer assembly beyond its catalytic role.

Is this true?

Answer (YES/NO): NO